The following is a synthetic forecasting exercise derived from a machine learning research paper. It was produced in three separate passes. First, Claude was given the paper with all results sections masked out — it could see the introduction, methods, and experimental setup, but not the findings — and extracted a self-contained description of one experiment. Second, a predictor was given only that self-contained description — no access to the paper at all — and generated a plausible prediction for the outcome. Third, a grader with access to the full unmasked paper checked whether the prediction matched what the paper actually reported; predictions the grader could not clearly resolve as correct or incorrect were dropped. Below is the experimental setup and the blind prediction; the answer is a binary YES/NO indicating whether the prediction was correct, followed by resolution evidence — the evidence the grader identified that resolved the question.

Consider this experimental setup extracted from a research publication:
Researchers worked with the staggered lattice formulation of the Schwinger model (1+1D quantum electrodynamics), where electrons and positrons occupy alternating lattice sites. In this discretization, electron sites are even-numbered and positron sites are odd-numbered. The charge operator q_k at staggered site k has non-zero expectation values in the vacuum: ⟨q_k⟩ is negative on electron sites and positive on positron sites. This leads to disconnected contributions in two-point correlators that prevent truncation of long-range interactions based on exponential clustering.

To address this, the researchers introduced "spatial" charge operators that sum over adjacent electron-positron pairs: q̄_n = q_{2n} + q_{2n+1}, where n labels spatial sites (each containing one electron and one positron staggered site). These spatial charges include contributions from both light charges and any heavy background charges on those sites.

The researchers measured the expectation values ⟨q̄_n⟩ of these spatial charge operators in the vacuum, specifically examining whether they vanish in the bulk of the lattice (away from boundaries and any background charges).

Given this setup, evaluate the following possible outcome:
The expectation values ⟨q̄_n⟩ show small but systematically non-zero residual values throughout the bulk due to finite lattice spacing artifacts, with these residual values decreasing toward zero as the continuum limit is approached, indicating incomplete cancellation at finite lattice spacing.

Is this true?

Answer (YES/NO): NO